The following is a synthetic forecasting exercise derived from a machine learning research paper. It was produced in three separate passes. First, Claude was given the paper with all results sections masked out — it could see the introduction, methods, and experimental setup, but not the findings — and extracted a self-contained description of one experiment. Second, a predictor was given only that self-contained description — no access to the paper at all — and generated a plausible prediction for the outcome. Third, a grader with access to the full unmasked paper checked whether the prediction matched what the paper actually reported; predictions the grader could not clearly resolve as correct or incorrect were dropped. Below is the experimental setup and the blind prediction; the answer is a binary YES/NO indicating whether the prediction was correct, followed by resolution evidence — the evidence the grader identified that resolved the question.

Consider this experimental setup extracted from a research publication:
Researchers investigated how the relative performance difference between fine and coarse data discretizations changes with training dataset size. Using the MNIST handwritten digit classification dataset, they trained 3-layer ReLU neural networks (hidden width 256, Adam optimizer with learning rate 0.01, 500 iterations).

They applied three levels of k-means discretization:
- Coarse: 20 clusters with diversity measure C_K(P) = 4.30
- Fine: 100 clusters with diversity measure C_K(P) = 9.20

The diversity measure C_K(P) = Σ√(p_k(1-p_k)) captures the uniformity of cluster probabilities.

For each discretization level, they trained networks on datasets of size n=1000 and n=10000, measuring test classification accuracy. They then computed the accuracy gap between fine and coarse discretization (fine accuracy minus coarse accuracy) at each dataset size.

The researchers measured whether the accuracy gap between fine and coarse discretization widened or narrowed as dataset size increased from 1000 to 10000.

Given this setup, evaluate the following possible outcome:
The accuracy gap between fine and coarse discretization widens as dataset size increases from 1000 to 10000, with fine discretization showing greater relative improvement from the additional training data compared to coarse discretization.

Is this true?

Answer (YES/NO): NO